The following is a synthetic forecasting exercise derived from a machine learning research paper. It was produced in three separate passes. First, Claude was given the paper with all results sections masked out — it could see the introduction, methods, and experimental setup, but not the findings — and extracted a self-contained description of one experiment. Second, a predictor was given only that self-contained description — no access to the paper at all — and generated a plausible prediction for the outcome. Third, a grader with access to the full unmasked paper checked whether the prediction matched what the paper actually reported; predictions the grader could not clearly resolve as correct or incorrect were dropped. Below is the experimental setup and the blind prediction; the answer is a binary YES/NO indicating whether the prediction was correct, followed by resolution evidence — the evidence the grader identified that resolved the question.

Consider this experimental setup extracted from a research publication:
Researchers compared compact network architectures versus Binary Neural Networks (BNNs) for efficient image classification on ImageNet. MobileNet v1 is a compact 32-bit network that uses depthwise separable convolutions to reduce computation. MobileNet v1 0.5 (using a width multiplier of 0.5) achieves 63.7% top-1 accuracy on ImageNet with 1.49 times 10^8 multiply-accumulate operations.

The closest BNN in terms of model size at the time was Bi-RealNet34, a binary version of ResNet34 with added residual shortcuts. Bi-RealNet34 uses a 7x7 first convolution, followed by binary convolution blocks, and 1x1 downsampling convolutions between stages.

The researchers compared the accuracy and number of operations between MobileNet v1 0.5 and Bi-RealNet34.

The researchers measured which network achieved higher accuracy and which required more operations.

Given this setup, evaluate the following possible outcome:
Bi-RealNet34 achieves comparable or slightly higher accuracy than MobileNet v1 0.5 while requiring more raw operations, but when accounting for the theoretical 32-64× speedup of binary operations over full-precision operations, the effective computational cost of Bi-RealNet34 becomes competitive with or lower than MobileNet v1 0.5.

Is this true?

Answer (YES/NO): NO